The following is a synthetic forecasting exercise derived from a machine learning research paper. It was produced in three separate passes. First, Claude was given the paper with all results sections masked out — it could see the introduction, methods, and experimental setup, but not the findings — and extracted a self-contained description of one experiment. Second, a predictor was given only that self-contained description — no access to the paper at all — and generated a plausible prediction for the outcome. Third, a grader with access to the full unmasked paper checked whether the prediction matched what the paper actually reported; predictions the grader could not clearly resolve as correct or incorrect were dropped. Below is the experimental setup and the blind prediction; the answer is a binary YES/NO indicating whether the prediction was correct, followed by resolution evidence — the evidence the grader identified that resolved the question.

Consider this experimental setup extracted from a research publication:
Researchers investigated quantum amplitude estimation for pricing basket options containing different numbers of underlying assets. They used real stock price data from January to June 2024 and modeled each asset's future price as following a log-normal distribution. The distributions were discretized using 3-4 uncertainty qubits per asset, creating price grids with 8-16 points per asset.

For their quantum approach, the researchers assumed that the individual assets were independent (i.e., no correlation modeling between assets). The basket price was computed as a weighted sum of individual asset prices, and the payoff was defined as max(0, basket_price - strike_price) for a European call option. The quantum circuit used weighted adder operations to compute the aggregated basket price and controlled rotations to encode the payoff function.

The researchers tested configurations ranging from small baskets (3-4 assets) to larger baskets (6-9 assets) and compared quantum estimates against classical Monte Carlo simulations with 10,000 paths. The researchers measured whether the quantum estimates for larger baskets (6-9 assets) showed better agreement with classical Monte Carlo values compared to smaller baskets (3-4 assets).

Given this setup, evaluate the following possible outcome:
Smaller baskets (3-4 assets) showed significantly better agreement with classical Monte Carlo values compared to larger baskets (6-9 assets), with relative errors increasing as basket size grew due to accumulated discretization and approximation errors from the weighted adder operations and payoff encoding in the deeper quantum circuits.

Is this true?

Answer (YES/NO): YES